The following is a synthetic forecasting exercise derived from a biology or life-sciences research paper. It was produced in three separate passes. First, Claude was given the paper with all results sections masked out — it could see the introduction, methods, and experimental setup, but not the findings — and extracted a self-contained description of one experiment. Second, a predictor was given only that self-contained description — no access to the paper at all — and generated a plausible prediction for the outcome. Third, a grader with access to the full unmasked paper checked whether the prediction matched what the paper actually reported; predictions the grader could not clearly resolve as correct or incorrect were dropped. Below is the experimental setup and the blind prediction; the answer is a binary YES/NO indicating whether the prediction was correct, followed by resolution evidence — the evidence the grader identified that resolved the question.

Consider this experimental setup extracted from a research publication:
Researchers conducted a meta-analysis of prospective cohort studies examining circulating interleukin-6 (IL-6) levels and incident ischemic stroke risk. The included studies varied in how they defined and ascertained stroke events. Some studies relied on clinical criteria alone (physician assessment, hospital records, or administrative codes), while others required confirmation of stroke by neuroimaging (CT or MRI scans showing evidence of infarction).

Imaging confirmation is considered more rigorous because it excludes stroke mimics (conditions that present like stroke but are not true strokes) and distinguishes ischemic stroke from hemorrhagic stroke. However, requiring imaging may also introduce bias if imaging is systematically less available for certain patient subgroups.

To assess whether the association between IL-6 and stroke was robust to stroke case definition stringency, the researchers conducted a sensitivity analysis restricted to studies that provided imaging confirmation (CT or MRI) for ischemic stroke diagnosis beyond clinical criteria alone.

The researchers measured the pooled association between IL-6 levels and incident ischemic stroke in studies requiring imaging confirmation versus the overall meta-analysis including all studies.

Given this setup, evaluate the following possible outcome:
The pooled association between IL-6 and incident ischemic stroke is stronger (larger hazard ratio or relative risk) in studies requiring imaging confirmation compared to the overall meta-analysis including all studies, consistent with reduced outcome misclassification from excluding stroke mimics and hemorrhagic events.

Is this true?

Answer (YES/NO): NO